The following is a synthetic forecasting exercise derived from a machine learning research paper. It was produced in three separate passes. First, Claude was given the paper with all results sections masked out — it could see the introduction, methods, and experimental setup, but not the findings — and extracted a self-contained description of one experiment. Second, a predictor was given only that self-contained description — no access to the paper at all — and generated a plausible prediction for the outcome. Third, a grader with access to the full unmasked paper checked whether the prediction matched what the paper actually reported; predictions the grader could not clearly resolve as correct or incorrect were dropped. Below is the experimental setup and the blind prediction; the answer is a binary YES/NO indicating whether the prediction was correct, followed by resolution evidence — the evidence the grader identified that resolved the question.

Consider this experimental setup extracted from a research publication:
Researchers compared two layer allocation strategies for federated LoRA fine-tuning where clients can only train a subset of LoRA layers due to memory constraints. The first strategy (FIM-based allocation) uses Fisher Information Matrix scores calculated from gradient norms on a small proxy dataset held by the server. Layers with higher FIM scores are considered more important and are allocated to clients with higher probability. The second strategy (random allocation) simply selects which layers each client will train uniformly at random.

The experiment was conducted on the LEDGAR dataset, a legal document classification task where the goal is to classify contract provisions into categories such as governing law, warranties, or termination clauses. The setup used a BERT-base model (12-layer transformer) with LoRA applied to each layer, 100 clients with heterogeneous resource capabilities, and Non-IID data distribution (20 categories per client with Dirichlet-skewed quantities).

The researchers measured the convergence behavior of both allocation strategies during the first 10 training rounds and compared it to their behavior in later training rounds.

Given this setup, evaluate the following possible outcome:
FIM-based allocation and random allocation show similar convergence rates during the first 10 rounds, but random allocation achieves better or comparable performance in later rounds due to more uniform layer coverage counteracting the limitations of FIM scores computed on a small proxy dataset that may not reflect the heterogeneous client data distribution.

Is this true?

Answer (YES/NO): NO